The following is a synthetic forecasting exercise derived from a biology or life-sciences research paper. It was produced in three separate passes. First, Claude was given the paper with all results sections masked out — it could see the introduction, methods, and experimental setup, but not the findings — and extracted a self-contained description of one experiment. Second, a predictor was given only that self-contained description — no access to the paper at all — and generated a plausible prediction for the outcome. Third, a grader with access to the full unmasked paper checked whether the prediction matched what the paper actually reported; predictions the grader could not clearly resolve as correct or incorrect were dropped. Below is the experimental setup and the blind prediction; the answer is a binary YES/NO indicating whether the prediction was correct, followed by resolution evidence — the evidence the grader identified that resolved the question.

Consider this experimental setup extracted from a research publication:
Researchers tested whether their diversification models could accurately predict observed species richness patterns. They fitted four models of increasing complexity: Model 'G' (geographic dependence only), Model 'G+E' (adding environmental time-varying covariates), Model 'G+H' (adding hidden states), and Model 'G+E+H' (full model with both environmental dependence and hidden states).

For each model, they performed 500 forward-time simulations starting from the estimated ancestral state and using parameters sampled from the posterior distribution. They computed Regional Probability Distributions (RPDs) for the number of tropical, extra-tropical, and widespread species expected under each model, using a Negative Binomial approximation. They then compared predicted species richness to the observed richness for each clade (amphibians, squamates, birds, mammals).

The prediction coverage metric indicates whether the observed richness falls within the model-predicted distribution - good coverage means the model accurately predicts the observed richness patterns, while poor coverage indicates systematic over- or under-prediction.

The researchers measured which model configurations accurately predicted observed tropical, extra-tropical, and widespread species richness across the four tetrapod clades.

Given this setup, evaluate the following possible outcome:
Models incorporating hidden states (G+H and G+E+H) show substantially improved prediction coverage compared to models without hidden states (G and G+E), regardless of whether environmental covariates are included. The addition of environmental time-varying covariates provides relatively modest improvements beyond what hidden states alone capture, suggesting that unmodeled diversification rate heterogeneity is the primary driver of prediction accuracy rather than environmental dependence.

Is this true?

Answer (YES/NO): NO